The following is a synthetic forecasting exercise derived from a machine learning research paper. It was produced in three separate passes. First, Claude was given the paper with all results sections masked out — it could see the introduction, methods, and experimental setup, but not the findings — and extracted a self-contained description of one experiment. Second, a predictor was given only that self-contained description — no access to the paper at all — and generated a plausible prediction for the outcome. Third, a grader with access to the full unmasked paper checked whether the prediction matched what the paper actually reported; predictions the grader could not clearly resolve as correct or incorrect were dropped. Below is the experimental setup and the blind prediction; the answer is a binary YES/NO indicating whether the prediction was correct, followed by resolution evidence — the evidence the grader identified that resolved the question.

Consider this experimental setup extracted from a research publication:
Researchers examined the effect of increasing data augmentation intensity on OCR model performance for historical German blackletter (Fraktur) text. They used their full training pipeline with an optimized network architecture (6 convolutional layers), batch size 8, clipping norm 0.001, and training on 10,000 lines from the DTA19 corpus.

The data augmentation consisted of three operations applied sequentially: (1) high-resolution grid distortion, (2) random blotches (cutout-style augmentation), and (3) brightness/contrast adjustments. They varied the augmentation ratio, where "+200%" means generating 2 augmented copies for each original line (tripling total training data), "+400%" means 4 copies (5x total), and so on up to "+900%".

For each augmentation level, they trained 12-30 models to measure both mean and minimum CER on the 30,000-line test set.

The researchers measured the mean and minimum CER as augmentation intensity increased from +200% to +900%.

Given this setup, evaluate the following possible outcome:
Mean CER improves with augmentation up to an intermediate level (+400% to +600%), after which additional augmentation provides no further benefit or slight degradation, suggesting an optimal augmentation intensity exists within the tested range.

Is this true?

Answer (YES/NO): NO